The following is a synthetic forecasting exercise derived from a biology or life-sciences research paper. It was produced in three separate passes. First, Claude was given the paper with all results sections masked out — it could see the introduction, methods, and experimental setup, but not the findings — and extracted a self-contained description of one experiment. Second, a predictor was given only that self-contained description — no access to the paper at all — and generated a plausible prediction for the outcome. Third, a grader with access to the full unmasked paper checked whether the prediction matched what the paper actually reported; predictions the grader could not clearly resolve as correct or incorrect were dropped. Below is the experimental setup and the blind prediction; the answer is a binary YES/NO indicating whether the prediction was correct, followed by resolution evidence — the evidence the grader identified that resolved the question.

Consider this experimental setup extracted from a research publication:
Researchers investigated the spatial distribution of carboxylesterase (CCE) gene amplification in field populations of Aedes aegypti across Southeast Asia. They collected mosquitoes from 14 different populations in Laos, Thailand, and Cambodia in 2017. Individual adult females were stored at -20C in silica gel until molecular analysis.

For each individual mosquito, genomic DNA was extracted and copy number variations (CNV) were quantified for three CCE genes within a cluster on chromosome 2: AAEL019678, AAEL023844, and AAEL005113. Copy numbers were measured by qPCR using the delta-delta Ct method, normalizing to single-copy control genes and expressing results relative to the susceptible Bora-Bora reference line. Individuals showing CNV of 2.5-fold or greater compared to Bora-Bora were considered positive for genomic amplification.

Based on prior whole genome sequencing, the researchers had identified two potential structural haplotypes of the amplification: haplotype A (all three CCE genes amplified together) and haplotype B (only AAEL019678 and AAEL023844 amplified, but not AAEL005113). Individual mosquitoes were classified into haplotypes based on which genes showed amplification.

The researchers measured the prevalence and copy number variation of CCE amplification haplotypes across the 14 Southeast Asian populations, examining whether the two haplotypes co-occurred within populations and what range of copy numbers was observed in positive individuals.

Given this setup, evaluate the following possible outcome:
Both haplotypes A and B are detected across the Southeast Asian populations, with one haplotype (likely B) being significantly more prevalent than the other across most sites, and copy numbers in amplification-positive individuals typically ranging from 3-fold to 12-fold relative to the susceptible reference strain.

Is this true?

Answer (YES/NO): NO